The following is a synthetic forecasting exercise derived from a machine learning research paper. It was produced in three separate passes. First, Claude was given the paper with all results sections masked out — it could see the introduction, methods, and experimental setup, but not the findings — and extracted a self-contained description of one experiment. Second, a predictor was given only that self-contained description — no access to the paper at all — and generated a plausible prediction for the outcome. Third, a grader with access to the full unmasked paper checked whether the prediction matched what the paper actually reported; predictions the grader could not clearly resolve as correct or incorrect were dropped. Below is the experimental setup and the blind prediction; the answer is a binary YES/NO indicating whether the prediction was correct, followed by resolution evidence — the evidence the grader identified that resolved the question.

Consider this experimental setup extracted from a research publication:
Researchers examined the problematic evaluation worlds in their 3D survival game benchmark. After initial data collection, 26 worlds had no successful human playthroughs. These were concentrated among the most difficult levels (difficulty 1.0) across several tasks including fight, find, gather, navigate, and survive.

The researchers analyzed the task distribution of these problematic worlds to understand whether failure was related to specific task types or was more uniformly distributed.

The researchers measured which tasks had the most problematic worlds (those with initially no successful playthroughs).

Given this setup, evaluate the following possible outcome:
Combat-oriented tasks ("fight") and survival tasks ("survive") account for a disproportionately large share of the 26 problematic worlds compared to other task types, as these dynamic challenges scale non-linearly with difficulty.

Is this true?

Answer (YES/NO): NO